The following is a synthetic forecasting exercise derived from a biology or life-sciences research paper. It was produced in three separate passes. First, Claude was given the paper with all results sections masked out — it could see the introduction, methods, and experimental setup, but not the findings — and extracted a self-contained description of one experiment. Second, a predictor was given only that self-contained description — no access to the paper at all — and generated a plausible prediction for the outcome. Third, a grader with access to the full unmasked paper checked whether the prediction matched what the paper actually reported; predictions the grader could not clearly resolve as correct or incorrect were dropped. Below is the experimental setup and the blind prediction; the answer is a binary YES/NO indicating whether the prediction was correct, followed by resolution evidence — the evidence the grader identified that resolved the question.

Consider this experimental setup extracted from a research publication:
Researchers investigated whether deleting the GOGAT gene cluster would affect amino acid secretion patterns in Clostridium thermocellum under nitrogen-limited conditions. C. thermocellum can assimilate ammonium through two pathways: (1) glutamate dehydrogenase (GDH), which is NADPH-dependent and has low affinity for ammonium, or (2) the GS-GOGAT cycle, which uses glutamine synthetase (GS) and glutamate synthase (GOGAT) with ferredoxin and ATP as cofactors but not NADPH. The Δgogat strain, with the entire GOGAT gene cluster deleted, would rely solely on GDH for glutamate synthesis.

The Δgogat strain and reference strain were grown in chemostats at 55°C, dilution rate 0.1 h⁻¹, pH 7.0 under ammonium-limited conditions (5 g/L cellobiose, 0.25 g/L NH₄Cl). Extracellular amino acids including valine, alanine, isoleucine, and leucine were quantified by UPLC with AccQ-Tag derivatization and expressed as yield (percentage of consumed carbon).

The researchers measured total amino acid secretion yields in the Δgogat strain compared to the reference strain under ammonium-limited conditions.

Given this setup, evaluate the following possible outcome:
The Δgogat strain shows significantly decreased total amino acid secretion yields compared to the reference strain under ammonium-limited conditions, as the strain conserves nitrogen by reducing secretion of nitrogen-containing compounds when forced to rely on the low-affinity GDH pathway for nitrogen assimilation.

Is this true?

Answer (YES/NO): NO